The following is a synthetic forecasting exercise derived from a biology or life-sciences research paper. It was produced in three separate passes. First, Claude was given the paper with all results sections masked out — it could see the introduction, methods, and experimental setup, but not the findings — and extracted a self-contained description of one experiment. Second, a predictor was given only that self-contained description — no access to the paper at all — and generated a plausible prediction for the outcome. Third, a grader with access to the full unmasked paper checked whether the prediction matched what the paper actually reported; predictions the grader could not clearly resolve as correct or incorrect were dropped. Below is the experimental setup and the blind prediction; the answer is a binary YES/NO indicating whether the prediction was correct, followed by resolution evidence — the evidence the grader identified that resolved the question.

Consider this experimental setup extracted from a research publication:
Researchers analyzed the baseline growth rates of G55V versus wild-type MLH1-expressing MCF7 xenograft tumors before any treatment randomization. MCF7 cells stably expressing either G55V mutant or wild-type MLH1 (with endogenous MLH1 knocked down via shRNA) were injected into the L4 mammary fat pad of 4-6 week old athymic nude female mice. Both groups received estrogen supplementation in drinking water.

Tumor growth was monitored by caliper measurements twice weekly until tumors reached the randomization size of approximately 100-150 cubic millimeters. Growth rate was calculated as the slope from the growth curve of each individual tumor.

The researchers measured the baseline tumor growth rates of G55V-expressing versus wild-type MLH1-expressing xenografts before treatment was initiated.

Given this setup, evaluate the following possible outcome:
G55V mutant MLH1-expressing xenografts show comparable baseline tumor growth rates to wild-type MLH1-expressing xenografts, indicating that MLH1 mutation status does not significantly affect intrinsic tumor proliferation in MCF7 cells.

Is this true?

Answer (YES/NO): NO